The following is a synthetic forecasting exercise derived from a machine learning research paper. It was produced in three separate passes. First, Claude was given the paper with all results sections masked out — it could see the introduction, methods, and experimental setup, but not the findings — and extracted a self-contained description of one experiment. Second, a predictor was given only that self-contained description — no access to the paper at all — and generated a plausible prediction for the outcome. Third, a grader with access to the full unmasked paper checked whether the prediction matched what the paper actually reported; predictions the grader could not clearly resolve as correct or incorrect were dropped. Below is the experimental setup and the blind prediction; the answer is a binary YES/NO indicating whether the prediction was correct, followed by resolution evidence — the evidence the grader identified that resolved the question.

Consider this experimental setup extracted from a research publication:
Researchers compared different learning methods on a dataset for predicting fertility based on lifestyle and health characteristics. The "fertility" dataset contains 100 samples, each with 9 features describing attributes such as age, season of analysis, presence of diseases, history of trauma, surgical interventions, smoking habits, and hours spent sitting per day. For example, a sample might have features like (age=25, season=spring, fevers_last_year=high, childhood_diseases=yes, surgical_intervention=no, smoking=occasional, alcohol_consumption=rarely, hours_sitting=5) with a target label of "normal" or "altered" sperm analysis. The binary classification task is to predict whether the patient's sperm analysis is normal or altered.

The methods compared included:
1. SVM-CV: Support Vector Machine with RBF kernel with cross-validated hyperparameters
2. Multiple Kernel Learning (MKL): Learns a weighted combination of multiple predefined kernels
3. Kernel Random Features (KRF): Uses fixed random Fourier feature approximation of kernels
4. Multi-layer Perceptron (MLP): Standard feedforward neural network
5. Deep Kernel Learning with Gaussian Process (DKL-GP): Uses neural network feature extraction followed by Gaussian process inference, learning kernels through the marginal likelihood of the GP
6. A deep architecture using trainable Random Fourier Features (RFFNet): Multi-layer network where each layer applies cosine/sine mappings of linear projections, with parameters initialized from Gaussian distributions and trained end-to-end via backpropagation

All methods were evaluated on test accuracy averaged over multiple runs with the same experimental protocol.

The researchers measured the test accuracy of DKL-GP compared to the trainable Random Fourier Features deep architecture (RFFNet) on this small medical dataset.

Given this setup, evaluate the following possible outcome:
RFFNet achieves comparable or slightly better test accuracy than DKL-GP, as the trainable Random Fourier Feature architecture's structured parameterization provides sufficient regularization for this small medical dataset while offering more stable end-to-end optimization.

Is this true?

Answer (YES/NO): NO